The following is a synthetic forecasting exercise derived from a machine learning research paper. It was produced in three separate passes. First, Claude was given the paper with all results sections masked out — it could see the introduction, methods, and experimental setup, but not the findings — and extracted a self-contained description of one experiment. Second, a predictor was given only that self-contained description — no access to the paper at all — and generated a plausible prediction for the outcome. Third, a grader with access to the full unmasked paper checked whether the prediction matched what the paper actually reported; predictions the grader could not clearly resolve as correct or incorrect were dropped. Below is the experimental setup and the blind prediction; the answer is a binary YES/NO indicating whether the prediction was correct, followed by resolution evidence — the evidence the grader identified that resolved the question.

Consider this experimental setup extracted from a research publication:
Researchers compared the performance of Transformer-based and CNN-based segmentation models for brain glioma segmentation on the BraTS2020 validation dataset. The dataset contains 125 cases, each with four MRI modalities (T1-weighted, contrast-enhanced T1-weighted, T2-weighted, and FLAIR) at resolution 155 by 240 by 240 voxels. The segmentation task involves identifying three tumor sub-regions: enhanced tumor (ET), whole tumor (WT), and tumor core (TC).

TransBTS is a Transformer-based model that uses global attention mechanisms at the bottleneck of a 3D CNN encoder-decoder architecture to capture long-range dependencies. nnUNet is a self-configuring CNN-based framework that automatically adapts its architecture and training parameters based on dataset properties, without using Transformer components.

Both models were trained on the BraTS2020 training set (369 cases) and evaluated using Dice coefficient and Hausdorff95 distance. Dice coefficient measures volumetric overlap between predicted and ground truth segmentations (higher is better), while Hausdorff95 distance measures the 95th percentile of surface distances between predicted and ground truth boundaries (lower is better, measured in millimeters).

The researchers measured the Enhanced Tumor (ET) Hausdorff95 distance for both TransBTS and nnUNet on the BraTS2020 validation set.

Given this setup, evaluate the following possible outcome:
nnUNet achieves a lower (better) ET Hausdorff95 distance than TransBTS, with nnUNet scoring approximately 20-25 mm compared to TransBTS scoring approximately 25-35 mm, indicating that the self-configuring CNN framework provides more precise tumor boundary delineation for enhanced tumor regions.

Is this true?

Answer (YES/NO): NO